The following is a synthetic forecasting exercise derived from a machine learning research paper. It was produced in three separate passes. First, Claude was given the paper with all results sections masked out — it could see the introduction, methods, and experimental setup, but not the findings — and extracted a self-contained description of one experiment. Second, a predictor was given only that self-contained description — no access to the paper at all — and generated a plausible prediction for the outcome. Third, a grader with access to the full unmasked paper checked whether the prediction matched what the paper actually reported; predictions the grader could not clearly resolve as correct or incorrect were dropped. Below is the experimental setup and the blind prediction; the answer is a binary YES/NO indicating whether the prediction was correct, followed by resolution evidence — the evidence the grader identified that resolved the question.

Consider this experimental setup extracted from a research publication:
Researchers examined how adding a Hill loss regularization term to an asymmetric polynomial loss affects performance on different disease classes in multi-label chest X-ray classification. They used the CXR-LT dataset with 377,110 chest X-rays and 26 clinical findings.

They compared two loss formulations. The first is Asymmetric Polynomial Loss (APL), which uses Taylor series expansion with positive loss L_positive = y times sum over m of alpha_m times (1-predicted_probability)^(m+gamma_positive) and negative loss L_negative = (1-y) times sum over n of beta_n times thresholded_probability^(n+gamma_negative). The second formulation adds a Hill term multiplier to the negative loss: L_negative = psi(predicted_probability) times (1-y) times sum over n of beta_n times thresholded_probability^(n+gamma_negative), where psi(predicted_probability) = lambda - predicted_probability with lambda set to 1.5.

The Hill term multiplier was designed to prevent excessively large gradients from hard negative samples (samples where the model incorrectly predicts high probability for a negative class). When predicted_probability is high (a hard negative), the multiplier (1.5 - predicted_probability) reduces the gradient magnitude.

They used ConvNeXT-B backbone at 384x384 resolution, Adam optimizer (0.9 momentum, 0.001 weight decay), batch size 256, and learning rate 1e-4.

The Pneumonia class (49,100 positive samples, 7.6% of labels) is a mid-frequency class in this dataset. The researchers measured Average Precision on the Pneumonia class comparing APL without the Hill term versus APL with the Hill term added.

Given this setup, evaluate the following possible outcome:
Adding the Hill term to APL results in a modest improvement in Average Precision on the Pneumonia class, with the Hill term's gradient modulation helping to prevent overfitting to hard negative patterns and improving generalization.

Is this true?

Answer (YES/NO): NO